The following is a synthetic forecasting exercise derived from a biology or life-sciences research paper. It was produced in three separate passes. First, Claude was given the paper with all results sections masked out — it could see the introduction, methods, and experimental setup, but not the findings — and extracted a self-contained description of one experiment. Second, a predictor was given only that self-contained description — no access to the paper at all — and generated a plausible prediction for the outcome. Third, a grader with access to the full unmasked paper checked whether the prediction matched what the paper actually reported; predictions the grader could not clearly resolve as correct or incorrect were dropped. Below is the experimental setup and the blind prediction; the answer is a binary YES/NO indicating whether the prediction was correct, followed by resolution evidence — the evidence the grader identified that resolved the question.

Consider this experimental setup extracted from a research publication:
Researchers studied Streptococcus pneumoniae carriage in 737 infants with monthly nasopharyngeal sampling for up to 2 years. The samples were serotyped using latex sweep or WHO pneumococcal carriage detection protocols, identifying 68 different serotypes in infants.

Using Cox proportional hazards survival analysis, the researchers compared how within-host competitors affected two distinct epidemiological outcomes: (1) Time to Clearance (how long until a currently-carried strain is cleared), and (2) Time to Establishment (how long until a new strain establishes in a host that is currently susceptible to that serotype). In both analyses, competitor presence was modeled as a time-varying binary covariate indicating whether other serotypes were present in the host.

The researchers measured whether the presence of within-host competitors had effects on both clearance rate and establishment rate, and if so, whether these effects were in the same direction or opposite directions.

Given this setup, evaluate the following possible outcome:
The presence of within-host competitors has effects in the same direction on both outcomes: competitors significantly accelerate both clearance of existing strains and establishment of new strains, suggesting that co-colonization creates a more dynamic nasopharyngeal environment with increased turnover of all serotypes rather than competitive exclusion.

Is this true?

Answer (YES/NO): NO